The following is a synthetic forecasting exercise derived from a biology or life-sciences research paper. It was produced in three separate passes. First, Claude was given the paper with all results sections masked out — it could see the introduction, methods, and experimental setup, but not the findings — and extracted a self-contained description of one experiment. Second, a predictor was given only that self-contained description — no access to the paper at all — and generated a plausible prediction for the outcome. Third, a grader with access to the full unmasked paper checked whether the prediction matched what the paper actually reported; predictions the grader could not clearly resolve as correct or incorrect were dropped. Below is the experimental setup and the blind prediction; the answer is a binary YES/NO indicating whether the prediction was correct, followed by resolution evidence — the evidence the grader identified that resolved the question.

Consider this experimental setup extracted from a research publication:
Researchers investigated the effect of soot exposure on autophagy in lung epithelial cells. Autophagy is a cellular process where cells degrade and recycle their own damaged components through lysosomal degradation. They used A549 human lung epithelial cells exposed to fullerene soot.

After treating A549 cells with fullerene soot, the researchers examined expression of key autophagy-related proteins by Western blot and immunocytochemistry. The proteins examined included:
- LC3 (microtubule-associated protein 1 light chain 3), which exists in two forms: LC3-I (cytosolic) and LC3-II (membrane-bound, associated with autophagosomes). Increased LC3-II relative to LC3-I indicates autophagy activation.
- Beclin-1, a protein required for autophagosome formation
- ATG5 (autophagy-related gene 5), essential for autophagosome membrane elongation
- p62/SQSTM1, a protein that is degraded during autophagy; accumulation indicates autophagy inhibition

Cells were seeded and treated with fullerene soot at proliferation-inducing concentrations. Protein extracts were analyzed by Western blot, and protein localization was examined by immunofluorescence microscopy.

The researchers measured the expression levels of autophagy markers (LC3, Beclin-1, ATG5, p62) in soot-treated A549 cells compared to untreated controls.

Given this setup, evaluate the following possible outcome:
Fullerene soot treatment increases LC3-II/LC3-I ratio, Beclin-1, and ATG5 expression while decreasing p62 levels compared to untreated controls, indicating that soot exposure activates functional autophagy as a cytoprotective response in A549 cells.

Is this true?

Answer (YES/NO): NO